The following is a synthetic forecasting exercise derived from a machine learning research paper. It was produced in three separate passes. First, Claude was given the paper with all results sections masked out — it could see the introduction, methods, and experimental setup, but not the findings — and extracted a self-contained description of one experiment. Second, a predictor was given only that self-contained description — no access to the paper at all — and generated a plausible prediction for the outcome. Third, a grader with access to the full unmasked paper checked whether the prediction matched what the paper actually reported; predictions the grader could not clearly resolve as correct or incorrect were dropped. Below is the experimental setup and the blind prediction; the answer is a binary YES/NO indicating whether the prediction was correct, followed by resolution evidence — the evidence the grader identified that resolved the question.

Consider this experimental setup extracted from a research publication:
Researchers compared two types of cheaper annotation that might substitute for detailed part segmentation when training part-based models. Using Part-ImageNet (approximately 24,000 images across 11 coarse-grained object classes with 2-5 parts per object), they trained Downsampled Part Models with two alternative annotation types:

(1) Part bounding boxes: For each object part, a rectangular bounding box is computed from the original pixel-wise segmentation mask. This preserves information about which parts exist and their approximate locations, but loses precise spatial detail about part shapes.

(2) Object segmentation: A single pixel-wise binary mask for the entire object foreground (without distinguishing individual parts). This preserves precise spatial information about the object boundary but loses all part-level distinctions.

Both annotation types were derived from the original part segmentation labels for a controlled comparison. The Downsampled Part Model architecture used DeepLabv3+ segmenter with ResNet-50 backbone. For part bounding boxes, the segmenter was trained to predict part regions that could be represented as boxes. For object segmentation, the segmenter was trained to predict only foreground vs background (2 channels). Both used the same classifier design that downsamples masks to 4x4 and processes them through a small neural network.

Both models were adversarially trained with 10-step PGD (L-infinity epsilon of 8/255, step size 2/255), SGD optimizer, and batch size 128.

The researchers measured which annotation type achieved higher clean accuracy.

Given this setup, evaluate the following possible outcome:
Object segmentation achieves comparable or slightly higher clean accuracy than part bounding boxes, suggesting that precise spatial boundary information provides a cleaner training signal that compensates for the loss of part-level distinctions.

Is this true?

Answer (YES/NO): NO